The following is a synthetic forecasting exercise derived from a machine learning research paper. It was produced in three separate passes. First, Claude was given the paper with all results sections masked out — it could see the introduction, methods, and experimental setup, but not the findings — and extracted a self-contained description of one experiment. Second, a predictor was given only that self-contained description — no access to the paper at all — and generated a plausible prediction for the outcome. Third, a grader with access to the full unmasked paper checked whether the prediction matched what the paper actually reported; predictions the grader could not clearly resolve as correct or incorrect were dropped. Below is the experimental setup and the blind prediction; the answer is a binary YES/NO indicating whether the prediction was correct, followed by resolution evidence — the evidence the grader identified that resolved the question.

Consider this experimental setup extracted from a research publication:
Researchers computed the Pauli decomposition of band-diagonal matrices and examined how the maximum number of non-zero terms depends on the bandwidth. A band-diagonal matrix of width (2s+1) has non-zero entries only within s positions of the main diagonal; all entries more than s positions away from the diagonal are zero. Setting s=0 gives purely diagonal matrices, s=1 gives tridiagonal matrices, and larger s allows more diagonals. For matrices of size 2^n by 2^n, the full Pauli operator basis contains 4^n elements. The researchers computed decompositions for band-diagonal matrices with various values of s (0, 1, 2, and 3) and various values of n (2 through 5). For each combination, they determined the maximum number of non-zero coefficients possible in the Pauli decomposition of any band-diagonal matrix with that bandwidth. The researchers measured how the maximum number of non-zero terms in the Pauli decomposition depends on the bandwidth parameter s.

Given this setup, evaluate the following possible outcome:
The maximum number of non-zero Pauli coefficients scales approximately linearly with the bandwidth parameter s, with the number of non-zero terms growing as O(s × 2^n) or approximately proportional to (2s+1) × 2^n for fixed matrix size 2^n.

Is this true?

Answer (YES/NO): NO